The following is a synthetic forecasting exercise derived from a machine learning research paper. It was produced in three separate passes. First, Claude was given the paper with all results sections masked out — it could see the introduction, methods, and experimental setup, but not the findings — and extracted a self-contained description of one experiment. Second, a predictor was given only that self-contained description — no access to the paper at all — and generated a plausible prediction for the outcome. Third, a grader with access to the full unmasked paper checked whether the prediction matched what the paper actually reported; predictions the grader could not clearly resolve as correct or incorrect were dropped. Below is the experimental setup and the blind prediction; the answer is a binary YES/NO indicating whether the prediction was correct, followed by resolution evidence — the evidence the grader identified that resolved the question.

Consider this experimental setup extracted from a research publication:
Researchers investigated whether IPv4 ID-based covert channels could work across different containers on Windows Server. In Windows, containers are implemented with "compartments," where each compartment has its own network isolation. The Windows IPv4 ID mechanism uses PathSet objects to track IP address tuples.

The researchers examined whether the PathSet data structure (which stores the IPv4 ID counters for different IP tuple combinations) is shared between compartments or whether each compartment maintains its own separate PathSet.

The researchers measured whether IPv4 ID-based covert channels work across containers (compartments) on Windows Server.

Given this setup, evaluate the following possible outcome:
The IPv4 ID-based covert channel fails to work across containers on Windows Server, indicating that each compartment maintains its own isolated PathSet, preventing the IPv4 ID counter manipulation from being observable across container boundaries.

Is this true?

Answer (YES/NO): YES